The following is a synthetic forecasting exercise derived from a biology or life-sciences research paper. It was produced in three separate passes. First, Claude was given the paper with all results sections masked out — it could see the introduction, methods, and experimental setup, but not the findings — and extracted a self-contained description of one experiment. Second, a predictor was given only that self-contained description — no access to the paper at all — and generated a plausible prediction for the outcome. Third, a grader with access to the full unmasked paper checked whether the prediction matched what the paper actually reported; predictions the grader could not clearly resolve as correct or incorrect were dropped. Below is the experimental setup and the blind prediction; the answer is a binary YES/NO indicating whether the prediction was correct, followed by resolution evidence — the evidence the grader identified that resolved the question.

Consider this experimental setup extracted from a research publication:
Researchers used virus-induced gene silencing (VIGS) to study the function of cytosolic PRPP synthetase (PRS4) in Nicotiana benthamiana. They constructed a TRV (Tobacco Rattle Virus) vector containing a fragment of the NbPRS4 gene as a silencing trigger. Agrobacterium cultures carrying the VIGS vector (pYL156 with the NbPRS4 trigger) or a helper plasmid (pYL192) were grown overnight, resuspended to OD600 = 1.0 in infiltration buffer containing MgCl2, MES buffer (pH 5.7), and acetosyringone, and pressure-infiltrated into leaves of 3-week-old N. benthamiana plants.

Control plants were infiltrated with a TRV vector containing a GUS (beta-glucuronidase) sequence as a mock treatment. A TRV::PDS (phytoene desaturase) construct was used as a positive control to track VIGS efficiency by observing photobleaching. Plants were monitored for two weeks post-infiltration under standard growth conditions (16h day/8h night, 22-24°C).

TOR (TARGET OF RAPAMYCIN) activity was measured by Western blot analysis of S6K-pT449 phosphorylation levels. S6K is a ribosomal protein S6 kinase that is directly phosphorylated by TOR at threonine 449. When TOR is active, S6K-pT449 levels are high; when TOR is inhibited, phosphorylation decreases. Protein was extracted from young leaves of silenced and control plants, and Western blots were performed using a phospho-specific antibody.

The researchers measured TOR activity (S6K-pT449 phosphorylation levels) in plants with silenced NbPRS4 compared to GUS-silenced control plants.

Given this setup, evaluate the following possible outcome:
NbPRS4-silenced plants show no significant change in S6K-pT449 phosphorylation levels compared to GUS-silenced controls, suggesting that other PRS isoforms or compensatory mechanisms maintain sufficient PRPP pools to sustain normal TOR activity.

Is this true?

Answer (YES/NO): NO